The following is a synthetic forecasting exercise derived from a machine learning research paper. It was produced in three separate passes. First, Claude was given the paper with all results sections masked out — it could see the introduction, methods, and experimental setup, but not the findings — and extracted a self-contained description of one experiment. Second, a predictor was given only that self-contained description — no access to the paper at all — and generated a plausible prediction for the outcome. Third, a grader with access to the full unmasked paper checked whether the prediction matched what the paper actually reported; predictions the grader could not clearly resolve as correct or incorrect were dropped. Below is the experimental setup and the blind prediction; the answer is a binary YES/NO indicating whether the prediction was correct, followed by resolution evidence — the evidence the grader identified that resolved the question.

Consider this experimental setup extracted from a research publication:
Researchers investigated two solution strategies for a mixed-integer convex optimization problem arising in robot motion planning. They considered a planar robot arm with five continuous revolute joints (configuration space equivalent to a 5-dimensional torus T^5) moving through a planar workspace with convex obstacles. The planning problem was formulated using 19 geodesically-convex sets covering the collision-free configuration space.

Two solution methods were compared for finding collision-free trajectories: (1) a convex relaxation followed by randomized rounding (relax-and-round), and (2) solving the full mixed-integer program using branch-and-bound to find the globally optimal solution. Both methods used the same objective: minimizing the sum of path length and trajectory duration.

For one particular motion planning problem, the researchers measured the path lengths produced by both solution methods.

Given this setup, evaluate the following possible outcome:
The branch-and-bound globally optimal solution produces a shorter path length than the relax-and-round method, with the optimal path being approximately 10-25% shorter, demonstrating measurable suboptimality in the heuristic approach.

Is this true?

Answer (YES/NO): NO